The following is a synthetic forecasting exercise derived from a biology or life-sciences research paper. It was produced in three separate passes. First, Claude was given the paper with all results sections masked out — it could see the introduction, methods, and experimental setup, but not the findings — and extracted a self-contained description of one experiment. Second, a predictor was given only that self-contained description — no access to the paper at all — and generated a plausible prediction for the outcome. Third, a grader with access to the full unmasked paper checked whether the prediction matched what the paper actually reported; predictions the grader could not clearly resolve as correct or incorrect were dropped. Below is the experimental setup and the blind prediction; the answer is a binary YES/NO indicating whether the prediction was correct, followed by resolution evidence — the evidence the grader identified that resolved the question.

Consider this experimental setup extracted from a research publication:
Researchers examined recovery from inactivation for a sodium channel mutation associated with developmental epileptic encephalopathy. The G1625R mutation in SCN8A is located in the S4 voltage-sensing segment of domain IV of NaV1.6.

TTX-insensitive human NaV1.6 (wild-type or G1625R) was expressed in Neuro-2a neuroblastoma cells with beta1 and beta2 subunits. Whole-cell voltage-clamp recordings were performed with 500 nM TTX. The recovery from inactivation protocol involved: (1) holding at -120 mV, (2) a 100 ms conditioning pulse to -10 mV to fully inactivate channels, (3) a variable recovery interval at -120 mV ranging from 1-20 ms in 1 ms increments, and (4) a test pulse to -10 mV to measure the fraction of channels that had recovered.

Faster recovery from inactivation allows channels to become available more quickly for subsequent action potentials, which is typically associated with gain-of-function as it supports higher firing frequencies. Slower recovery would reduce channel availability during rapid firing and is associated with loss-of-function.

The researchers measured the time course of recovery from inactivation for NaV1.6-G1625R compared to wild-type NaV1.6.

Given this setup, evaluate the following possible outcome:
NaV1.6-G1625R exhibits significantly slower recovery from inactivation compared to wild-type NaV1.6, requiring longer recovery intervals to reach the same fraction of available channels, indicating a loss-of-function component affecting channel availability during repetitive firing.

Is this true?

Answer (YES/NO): NO